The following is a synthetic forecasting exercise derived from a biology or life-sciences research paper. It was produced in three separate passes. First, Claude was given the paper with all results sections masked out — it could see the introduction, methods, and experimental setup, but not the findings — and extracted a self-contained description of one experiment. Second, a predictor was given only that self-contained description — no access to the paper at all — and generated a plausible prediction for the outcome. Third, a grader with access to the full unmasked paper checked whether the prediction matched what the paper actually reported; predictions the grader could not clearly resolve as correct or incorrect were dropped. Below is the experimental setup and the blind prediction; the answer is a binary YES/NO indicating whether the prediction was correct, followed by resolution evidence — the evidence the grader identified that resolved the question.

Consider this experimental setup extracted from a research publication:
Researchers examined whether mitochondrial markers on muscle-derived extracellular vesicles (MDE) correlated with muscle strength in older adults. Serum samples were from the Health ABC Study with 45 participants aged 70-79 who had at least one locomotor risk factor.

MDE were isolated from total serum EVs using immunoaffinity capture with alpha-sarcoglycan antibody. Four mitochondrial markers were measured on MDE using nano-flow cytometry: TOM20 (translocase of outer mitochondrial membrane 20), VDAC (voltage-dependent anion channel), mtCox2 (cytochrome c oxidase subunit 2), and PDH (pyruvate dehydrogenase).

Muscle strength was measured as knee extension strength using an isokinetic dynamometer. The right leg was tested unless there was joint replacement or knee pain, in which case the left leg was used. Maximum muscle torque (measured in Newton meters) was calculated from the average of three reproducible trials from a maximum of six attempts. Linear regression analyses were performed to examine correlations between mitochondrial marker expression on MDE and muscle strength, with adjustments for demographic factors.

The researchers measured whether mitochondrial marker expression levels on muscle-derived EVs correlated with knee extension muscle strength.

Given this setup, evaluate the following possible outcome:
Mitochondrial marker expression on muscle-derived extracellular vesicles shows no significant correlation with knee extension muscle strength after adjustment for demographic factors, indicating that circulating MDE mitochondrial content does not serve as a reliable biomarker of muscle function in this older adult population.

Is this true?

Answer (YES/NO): NO